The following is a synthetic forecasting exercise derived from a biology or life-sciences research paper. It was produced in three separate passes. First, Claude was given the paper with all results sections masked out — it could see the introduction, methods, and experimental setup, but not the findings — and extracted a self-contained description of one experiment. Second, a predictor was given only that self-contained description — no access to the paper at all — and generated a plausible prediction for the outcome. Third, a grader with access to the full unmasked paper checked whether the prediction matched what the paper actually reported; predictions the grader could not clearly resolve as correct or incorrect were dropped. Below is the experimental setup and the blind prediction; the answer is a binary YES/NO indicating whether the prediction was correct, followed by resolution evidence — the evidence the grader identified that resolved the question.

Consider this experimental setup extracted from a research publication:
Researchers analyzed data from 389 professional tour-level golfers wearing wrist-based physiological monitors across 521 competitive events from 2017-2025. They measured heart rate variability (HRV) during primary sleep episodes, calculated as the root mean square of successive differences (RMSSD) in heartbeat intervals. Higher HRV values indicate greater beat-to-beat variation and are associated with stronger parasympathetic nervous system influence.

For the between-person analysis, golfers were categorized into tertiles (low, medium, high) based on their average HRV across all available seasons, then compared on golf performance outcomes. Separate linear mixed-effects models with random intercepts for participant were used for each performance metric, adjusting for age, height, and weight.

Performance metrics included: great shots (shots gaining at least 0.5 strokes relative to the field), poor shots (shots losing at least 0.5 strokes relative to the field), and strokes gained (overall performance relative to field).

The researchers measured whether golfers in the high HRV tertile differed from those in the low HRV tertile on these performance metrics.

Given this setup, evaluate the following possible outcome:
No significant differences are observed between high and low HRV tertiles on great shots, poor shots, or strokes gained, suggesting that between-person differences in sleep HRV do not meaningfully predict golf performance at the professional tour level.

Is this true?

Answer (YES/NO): YES